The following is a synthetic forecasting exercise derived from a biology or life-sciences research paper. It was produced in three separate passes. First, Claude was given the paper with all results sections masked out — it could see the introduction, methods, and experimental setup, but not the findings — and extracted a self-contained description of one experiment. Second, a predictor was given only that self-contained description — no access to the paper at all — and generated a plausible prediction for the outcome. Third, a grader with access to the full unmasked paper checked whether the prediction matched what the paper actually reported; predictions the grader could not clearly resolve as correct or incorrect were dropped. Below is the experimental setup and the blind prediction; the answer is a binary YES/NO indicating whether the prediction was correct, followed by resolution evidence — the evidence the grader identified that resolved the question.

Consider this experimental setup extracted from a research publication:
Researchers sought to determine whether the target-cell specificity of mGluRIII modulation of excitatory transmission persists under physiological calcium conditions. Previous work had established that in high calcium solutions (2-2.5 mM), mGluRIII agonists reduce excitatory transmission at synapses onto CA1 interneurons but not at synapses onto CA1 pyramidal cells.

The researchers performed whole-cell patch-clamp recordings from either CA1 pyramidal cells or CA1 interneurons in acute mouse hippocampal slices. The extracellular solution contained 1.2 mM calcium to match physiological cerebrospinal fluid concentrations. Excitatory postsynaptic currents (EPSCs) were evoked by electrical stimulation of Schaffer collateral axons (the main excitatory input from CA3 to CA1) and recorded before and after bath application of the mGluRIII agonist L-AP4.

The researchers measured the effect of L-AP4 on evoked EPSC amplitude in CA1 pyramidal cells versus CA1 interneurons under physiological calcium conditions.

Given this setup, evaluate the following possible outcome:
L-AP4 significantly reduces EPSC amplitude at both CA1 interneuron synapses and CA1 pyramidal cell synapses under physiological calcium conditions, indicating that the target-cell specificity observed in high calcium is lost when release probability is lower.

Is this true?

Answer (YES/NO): NO